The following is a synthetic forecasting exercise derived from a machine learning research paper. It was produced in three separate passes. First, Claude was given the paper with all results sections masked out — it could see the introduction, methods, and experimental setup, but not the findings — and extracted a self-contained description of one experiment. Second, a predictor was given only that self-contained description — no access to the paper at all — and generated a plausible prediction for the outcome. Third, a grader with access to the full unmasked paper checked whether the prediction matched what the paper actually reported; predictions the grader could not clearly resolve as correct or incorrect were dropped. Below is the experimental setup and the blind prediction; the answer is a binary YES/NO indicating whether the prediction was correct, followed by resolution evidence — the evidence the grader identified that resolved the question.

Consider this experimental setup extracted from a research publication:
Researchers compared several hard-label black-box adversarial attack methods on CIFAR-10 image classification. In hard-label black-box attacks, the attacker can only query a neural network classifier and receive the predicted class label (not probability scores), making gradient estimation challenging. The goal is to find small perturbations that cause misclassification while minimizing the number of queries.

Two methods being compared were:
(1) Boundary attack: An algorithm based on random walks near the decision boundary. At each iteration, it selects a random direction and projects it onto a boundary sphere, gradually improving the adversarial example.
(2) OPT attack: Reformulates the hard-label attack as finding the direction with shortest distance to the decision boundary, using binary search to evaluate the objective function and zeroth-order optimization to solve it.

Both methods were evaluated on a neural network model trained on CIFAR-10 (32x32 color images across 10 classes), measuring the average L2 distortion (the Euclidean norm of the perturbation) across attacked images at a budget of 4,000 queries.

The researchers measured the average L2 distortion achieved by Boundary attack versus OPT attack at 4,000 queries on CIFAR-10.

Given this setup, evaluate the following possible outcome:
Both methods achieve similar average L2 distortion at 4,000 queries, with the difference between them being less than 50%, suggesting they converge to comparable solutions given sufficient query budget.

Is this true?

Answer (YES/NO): NO